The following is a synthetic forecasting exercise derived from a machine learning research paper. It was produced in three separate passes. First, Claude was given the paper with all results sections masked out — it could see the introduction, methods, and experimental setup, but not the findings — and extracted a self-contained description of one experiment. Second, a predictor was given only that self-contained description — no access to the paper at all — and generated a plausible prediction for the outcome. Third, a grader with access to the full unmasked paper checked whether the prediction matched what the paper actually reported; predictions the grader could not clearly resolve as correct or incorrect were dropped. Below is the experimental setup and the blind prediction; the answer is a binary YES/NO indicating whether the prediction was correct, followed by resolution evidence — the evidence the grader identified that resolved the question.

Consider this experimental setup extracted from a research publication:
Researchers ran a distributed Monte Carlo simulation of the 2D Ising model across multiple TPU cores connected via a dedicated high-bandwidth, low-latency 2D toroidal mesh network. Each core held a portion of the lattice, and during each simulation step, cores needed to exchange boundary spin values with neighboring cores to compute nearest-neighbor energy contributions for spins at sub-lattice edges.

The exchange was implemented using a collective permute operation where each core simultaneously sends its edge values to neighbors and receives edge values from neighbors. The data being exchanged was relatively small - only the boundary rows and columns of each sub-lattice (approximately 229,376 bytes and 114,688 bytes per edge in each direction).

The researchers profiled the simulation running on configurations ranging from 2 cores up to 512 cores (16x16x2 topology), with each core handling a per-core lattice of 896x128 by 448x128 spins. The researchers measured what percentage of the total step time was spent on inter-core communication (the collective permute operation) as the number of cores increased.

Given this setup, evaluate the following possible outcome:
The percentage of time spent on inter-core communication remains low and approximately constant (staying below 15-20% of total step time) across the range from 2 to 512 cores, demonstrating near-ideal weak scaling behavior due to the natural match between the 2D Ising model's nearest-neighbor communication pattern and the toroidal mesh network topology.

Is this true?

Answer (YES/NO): YES